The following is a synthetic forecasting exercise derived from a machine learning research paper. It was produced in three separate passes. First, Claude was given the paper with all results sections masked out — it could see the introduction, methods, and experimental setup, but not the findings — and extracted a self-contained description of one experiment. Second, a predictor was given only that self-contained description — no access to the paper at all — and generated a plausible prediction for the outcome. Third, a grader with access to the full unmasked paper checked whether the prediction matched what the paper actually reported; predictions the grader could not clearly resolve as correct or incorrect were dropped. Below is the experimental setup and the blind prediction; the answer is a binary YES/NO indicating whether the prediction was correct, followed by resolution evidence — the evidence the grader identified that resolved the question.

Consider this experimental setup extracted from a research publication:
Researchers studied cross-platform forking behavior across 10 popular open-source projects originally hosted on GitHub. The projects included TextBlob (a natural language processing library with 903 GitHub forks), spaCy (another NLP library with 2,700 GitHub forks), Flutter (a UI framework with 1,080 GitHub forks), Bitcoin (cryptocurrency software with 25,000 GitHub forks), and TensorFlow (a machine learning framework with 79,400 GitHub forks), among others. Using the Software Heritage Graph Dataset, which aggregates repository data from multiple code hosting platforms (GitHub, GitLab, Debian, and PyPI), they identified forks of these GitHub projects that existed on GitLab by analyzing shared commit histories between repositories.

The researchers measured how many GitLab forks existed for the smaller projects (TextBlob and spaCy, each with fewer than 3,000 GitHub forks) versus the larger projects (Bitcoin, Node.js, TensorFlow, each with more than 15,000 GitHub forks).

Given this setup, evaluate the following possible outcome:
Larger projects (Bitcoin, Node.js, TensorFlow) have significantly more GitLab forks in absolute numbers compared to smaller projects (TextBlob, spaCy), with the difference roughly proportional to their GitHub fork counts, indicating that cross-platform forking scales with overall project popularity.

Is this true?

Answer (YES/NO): NO